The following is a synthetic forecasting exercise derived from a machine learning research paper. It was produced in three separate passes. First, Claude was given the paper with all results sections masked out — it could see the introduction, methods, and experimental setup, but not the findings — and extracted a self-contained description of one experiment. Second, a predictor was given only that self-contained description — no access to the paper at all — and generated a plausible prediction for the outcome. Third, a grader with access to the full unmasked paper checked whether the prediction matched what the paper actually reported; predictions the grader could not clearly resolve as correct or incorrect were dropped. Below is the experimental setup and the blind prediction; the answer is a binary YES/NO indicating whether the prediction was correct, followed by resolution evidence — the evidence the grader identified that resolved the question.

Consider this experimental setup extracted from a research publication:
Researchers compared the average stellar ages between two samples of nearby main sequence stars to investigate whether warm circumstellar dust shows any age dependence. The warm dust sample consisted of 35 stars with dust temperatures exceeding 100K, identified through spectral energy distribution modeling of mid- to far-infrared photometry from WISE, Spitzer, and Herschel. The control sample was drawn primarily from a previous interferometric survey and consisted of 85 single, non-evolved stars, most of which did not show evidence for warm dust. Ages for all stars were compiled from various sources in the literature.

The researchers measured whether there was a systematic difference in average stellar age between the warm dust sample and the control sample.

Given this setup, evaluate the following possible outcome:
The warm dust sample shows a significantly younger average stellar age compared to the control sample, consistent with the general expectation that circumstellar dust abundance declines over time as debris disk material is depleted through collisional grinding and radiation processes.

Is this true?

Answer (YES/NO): YES